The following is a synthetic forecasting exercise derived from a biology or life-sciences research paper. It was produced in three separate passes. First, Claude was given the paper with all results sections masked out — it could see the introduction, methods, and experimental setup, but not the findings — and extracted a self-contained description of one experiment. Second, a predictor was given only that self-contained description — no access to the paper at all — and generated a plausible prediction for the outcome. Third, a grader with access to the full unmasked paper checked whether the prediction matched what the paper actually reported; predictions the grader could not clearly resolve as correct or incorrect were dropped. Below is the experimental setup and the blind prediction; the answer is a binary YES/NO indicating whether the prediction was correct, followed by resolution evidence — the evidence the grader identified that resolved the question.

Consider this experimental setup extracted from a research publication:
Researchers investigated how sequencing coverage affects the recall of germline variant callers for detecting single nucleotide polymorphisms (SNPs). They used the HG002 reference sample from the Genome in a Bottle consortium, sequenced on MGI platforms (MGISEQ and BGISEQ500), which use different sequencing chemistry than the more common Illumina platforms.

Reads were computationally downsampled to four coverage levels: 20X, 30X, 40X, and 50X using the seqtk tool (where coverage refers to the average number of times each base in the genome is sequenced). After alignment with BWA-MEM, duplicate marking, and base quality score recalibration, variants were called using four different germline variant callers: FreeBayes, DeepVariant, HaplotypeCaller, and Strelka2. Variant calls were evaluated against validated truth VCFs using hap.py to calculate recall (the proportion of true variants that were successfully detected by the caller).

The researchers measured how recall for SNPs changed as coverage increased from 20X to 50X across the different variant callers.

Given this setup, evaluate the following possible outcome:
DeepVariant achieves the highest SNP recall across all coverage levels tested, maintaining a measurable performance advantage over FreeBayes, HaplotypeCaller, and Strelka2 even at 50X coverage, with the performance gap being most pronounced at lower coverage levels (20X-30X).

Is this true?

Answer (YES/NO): NO